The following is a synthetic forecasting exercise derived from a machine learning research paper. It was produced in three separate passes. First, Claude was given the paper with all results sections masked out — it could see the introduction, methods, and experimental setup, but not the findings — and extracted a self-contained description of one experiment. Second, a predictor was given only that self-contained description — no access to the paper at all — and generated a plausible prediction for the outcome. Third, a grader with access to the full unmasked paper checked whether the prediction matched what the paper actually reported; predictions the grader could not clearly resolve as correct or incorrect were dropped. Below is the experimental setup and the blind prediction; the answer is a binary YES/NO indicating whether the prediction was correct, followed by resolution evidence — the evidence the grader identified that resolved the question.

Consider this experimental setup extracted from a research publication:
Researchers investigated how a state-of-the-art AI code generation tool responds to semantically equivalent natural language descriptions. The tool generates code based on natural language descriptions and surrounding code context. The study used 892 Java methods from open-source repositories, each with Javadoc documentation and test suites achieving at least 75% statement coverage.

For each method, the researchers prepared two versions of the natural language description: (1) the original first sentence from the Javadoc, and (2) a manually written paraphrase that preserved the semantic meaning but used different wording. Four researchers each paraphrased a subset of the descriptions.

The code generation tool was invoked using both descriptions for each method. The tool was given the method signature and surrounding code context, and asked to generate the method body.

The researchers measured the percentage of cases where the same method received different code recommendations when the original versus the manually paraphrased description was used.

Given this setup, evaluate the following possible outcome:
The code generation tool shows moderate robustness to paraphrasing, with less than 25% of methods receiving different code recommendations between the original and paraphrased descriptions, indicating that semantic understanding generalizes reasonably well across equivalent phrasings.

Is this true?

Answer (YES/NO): NO